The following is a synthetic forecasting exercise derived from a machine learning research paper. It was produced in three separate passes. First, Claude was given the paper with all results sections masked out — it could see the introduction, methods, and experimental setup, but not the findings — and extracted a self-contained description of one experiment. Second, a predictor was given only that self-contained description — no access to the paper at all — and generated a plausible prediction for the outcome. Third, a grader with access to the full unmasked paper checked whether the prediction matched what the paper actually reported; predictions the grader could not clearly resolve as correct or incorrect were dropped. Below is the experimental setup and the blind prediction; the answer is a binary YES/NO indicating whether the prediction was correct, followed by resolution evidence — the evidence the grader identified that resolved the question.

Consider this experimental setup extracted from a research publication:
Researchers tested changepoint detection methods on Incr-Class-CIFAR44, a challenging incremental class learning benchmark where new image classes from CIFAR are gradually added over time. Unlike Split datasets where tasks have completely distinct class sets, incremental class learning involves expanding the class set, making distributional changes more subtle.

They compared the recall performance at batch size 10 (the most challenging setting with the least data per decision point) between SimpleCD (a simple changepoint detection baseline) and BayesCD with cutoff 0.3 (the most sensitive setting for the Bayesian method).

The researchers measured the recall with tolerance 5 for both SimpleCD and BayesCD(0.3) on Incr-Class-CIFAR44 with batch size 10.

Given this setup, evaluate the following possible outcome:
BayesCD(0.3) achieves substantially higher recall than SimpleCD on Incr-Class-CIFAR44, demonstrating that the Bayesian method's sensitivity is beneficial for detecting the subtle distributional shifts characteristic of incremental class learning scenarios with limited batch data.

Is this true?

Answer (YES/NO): YES